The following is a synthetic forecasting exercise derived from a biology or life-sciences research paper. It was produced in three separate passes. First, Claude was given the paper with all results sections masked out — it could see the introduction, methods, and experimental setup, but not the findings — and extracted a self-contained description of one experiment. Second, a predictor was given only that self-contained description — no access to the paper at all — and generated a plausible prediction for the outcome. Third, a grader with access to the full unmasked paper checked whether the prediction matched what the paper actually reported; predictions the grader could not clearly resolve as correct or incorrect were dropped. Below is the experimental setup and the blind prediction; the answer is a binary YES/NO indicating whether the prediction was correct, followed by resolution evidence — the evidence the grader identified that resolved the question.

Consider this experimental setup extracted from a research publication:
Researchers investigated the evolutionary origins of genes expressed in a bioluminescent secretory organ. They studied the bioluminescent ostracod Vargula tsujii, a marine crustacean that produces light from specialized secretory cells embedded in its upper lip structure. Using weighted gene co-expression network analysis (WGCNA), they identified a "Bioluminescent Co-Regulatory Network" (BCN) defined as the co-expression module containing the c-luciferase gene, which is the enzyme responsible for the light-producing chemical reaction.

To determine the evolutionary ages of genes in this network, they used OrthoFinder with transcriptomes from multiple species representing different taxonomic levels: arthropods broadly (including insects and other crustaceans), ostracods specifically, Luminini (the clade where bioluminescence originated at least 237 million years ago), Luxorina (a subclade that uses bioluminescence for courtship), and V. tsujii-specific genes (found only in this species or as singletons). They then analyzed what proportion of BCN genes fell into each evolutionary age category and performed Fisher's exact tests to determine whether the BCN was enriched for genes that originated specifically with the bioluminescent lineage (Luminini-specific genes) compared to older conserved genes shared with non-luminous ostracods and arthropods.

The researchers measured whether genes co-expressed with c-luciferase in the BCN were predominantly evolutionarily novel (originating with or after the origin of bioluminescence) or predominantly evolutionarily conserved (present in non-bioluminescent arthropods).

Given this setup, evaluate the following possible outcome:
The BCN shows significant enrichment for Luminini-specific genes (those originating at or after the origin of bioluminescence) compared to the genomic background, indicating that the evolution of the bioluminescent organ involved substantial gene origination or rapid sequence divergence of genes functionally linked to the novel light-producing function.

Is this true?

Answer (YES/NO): NO